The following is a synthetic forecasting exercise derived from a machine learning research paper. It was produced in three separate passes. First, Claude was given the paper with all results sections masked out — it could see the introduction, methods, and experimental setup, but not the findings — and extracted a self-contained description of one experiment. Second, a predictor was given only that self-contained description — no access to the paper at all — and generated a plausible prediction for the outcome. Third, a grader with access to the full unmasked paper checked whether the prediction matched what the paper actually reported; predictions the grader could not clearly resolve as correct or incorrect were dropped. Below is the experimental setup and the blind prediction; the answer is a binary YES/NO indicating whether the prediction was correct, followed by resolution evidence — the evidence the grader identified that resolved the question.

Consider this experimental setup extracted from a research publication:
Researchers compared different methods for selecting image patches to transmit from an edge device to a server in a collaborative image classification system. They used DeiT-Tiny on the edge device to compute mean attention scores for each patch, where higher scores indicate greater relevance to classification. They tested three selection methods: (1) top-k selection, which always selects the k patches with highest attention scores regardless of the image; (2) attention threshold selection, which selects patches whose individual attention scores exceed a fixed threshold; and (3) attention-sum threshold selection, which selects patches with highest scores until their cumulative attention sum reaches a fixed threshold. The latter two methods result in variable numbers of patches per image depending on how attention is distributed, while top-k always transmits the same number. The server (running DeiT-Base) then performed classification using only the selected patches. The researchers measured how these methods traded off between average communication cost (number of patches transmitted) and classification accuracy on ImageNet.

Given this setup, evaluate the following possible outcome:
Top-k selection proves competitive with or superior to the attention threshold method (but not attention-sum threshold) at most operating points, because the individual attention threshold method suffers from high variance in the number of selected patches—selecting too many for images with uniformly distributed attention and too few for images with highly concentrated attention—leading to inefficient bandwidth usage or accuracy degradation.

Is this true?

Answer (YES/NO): NO